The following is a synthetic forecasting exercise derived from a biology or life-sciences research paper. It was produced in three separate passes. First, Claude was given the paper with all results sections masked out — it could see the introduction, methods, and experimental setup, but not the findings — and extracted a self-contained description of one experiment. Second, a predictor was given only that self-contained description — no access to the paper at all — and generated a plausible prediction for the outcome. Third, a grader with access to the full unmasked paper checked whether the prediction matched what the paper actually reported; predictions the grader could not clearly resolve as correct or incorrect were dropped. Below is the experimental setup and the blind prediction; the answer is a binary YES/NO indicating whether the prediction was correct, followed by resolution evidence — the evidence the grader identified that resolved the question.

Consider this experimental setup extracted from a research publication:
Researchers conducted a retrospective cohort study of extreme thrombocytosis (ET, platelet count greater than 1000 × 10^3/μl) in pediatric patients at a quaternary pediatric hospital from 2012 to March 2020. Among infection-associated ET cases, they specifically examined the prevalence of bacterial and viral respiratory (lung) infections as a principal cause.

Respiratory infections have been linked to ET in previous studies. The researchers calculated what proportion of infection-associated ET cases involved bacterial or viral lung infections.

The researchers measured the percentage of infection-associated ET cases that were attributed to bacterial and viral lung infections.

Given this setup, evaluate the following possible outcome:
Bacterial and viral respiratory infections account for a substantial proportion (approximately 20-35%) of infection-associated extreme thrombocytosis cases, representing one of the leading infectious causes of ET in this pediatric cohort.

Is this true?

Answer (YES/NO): NO